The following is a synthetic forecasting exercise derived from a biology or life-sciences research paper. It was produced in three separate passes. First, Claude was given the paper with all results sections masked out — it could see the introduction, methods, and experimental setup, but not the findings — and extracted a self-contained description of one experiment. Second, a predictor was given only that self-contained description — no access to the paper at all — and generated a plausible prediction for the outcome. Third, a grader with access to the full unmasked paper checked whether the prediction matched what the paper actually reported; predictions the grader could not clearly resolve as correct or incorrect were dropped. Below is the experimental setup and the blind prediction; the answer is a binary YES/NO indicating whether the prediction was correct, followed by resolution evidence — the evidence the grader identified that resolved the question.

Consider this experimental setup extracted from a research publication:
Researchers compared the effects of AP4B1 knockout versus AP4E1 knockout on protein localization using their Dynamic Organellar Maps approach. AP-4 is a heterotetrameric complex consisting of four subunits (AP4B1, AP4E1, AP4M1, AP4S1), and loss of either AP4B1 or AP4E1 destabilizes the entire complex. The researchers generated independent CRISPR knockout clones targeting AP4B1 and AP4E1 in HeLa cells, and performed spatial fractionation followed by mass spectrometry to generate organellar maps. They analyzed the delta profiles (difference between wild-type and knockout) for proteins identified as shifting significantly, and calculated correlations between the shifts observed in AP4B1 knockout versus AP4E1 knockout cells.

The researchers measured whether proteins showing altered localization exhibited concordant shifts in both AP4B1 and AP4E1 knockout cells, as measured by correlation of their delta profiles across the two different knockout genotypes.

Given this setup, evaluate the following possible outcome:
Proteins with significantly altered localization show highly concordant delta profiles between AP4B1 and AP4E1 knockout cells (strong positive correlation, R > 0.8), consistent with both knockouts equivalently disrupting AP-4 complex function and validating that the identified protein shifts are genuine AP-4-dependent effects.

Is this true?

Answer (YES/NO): YES